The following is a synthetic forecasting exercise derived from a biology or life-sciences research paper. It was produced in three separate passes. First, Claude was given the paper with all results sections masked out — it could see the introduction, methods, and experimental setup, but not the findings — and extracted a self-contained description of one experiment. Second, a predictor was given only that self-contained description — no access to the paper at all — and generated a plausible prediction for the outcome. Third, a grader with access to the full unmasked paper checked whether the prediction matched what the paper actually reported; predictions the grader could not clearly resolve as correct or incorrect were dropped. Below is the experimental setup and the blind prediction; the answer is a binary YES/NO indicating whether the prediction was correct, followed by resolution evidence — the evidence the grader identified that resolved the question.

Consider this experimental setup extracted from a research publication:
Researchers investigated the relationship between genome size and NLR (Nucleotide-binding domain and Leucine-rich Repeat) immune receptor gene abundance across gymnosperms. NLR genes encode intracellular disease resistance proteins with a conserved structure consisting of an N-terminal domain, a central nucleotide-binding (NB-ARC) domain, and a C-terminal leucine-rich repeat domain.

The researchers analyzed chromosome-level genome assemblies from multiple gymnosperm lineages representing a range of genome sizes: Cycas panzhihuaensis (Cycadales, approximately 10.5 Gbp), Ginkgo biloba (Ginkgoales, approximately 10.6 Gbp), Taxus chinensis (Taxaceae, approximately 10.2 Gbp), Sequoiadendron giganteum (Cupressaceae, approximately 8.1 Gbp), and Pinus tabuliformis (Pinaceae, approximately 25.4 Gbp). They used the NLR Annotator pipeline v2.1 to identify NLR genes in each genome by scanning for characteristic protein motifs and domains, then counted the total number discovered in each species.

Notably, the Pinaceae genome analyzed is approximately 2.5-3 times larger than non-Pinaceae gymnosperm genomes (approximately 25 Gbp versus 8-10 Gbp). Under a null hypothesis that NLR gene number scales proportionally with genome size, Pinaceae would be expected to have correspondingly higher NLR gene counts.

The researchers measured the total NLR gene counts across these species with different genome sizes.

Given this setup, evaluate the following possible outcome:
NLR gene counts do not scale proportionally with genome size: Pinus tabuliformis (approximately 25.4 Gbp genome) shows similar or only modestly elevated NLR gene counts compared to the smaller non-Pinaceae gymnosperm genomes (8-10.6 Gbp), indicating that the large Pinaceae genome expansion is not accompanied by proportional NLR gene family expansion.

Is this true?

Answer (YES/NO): YES